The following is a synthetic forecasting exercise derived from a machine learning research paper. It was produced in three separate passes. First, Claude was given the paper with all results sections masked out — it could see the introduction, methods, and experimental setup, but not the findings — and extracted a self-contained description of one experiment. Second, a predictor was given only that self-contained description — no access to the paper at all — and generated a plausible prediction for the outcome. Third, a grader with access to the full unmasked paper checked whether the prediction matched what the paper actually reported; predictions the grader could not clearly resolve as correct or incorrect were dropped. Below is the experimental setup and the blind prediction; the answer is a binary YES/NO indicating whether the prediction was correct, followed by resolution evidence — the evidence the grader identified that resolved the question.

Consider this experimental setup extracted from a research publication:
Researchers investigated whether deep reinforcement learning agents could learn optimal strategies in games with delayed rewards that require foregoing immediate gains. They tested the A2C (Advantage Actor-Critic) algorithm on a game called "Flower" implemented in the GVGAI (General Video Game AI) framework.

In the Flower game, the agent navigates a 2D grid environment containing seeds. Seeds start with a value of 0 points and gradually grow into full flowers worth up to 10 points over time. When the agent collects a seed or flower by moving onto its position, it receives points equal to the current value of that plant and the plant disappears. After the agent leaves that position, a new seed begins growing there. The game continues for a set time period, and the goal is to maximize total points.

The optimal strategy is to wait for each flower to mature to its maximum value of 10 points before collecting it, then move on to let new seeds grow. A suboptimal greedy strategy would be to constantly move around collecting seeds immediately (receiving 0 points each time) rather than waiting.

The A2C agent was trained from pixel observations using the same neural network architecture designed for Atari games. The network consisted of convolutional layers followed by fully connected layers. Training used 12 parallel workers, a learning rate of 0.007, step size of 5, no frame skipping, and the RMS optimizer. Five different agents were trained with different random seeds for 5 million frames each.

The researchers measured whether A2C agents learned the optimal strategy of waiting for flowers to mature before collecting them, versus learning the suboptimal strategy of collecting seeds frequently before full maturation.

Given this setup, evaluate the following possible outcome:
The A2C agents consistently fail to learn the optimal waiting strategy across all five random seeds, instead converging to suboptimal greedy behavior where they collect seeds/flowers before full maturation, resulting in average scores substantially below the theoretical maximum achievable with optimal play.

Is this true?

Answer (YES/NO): YES